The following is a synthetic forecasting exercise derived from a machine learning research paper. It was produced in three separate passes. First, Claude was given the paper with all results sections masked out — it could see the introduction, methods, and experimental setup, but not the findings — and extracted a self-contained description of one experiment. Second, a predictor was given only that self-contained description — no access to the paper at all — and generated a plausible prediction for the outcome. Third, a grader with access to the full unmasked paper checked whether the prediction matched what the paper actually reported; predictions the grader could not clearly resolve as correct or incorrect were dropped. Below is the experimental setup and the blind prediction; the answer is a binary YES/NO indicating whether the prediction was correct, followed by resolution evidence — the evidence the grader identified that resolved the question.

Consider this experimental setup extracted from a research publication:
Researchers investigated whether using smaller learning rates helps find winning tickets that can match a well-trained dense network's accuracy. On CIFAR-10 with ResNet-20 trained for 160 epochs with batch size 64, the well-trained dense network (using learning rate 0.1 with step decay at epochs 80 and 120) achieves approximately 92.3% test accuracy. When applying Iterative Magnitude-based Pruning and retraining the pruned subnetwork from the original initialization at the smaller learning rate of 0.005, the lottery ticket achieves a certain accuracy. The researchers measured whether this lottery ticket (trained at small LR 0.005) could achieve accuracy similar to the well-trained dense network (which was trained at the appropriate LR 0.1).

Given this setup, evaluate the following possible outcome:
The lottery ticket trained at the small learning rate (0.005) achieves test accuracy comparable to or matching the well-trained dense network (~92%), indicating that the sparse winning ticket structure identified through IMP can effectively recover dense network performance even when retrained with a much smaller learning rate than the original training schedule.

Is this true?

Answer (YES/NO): NO